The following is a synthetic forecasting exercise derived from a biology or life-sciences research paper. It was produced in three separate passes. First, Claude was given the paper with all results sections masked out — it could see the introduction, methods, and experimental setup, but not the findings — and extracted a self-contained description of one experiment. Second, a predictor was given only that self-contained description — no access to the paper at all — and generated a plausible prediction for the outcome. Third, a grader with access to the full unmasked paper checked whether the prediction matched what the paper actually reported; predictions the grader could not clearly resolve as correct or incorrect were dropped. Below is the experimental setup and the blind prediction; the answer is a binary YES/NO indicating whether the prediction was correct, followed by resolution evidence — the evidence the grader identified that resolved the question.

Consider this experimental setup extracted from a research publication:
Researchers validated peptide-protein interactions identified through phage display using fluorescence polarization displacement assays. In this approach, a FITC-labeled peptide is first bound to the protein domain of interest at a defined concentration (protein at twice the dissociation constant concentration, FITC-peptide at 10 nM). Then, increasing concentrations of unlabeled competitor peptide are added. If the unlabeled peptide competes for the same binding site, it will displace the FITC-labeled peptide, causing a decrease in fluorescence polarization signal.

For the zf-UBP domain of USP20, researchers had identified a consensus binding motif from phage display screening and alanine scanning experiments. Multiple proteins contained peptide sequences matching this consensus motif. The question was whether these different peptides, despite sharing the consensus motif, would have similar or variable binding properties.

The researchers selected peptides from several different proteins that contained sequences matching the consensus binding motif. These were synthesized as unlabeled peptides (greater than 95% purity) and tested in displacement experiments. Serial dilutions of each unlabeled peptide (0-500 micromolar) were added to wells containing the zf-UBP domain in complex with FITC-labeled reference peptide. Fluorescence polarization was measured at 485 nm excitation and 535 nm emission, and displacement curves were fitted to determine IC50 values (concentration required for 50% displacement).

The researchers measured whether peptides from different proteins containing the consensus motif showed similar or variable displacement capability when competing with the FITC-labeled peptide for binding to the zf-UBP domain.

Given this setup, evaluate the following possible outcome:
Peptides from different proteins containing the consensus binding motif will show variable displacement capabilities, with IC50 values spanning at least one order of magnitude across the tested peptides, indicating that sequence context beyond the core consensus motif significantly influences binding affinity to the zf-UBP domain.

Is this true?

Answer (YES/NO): YES